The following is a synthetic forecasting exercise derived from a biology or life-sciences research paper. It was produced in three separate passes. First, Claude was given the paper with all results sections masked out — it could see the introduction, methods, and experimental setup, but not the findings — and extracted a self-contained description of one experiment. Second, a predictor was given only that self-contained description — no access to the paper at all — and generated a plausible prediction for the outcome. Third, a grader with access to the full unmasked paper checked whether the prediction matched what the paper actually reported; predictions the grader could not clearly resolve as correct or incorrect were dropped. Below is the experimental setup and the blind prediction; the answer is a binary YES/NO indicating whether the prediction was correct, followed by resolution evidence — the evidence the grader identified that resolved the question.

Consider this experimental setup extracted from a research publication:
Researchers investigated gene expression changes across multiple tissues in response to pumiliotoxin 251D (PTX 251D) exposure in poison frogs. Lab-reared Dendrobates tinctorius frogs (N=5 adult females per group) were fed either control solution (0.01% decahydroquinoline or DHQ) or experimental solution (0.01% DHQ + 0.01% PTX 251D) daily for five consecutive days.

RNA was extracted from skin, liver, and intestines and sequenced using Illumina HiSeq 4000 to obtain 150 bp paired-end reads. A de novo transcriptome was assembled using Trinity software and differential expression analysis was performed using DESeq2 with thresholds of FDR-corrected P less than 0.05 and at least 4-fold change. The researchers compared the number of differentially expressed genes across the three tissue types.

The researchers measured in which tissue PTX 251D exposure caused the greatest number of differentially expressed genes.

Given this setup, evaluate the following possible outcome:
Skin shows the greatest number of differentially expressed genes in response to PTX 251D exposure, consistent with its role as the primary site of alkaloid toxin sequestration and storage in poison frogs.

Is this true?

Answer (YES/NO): NO